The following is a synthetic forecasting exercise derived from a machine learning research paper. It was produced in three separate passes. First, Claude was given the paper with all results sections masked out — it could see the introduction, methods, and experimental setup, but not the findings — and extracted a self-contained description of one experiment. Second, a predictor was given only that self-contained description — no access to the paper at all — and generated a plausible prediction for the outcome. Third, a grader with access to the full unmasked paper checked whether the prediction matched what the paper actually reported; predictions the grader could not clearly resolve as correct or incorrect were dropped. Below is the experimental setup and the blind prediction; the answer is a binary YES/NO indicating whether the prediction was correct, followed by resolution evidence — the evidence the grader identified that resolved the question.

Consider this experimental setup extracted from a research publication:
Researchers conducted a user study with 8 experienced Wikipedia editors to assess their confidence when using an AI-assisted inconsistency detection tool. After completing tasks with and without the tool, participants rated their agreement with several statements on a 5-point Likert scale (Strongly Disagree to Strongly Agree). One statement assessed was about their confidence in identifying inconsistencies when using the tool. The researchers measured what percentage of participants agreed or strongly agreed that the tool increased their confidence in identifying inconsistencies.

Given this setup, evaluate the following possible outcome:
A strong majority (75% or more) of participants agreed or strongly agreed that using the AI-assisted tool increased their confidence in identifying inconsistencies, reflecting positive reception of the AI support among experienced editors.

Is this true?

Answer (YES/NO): YES